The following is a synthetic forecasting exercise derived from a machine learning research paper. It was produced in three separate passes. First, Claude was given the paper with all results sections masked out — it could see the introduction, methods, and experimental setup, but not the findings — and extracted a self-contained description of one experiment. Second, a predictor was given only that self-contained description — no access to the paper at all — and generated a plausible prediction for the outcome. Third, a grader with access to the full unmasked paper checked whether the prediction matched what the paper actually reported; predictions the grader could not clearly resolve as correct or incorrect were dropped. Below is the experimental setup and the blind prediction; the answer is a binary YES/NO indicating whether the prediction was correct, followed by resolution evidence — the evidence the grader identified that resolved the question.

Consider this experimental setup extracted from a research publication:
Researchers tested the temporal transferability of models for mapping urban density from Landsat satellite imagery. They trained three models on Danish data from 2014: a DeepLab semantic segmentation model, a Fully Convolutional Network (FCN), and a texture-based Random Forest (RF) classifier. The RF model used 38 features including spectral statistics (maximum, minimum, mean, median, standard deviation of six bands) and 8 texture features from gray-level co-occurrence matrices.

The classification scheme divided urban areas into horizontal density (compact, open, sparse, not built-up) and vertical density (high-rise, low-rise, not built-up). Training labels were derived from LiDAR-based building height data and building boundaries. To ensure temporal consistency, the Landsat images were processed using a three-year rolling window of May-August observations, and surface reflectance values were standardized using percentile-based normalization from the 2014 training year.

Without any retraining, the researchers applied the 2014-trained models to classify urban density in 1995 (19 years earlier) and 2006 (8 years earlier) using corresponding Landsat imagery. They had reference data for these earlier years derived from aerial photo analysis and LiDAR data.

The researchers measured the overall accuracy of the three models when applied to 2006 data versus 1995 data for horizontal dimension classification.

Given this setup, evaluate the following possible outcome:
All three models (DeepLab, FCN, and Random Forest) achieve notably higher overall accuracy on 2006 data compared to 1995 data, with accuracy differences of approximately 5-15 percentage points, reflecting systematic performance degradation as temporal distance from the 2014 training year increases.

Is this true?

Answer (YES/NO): NO